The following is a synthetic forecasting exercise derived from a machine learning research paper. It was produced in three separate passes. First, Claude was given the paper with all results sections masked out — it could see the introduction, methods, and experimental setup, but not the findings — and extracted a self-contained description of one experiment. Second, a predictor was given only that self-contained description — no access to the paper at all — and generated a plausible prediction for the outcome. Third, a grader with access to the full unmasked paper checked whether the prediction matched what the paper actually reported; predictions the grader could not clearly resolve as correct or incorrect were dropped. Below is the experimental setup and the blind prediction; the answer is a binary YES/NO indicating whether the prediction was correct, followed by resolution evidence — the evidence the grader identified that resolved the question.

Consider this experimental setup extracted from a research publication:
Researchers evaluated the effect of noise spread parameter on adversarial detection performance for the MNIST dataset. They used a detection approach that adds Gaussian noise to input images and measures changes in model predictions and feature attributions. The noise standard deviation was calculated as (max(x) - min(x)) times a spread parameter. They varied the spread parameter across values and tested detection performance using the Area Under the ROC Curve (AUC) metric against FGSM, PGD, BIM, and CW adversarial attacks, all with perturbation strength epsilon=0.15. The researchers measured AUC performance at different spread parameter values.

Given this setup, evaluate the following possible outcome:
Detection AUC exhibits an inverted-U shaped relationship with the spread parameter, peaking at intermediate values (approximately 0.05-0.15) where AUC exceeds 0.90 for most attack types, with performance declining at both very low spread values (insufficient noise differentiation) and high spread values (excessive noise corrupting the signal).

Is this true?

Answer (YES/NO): NO